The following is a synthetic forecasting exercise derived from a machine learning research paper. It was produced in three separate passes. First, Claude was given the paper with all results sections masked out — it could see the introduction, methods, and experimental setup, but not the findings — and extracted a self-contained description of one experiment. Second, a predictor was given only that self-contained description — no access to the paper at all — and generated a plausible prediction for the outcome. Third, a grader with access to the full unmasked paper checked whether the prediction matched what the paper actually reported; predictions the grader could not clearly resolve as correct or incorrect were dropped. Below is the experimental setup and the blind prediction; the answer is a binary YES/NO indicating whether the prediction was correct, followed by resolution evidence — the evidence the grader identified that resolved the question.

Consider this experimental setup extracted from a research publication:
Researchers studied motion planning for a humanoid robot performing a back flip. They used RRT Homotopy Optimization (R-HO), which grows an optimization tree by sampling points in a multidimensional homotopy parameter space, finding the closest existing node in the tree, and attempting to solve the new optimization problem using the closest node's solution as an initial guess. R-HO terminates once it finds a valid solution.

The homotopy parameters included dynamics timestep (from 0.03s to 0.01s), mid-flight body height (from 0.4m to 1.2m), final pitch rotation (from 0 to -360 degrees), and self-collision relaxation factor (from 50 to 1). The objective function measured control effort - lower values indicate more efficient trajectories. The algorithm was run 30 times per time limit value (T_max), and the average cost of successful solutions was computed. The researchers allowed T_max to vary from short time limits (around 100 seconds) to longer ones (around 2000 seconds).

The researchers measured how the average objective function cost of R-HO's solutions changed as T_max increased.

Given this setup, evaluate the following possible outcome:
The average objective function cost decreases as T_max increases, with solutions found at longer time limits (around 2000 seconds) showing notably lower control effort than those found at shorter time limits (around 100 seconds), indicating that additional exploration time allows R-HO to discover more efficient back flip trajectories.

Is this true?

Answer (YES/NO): NO